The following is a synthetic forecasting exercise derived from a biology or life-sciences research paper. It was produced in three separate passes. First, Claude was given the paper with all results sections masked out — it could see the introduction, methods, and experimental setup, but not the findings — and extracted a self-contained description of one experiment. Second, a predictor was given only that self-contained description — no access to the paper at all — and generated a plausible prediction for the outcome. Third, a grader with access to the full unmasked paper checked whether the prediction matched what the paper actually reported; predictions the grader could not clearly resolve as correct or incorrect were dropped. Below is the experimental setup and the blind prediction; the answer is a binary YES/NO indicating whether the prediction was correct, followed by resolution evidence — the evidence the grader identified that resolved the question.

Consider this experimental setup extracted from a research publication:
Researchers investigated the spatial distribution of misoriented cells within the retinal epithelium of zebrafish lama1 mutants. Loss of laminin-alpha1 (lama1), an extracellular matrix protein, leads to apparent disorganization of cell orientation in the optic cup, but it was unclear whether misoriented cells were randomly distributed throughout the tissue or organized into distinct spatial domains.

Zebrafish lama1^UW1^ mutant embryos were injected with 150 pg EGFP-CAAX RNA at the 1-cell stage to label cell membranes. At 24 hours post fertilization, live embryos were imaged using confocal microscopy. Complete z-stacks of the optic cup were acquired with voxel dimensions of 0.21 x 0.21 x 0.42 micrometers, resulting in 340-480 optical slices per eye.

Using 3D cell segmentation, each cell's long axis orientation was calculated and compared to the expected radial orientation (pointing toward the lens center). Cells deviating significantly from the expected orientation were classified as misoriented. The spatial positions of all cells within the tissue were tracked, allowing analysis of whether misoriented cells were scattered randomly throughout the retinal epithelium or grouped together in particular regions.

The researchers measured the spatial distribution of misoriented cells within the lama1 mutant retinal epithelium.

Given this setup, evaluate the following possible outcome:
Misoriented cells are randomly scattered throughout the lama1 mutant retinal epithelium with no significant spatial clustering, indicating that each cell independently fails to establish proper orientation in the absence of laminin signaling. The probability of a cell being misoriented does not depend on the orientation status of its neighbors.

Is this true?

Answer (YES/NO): NO